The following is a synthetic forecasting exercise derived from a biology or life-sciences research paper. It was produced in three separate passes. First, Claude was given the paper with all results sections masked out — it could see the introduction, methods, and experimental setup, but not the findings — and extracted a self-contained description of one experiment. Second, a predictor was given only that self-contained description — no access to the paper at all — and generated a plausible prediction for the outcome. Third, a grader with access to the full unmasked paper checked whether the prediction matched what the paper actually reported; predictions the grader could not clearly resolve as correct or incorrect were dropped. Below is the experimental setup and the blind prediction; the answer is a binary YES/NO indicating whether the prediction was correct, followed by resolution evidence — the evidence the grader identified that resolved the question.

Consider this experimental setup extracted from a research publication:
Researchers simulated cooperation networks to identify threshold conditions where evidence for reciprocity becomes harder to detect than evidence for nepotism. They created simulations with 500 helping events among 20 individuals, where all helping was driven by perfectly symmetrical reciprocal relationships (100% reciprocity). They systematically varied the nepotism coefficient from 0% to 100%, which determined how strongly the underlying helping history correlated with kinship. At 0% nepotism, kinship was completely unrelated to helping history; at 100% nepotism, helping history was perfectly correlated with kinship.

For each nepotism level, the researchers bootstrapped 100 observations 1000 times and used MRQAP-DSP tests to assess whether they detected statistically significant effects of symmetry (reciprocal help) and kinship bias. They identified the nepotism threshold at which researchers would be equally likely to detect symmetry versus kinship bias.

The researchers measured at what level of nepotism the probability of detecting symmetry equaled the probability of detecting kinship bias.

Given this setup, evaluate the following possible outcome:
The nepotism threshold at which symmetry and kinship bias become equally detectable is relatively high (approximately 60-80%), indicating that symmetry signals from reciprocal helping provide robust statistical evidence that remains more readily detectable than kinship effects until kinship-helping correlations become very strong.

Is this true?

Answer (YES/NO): NO